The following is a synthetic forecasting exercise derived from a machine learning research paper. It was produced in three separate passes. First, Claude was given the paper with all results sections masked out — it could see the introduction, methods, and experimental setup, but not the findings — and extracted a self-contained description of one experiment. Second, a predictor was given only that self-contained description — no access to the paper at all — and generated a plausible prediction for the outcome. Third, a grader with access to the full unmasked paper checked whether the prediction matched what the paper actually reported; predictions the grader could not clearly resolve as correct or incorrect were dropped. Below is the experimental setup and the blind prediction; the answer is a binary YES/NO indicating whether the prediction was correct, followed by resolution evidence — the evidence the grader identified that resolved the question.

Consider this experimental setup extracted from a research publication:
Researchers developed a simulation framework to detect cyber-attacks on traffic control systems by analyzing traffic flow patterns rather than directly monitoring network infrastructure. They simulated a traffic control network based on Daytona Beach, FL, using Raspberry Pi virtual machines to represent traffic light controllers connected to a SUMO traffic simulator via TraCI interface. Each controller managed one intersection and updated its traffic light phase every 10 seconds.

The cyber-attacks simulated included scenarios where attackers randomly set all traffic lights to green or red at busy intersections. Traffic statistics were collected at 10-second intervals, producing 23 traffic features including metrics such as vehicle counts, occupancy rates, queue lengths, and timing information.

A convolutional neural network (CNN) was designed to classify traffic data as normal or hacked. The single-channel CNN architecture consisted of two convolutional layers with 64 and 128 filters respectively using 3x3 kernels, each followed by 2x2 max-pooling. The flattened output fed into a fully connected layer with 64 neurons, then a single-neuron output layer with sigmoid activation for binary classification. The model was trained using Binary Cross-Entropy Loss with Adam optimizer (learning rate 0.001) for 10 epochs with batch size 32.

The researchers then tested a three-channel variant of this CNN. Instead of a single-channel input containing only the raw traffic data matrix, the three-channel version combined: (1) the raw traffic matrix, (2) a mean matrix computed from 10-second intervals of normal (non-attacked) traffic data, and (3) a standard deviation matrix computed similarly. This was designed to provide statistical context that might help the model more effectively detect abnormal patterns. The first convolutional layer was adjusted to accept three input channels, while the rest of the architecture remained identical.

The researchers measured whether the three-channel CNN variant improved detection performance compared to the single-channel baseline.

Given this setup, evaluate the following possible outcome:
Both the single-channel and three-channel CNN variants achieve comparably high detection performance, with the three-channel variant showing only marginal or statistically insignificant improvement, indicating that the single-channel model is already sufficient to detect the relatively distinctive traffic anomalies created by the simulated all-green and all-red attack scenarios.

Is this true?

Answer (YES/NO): NO